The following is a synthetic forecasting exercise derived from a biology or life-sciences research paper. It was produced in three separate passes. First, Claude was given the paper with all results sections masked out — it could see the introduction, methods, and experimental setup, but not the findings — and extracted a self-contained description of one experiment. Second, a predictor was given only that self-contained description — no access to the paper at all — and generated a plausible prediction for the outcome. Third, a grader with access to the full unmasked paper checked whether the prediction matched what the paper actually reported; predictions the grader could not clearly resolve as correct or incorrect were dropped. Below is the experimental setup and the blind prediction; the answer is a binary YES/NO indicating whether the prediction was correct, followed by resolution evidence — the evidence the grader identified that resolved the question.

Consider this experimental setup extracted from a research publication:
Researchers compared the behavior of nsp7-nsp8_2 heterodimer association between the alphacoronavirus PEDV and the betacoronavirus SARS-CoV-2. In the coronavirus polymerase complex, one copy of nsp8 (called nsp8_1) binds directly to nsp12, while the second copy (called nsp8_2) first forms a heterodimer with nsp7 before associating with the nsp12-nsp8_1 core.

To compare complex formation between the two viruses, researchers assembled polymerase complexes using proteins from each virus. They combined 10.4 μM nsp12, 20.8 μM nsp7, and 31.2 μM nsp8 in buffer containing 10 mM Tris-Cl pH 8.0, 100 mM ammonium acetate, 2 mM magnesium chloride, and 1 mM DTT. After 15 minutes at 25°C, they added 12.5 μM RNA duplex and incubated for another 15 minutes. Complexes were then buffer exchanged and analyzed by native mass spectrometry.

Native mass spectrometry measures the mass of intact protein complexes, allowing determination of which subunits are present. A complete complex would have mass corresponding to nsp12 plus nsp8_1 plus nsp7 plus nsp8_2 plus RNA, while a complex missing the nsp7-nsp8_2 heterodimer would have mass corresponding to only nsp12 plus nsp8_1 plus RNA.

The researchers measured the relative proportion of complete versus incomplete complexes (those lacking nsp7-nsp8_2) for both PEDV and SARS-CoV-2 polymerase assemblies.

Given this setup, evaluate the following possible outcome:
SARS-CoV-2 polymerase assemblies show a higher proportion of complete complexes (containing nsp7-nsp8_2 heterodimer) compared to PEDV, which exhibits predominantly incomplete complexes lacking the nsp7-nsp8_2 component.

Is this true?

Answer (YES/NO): NO